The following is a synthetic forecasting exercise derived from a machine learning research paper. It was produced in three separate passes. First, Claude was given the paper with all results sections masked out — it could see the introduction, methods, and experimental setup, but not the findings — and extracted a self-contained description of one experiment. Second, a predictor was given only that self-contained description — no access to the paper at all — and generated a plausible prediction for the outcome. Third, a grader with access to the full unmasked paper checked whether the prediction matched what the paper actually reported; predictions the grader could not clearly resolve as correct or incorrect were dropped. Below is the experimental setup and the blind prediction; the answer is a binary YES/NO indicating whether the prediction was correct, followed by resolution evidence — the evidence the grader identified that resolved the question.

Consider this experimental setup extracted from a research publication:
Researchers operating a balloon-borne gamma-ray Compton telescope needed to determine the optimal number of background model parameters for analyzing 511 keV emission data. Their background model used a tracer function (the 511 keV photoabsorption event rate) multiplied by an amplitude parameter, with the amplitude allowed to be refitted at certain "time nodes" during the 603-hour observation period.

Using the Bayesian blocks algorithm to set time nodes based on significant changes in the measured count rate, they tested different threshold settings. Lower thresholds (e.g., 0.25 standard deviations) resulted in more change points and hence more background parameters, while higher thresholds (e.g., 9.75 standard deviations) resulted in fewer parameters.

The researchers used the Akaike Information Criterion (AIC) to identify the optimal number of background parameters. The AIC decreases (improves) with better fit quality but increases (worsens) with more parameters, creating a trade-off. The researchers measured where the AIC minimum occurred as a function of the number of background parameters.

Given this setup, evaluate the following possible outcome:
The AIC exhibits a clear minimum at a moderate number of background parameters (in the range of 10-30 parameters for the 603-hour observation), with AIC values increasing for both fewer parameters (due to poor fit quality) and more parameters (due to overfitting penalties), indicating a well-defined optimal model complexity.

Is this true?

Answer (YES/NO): YES